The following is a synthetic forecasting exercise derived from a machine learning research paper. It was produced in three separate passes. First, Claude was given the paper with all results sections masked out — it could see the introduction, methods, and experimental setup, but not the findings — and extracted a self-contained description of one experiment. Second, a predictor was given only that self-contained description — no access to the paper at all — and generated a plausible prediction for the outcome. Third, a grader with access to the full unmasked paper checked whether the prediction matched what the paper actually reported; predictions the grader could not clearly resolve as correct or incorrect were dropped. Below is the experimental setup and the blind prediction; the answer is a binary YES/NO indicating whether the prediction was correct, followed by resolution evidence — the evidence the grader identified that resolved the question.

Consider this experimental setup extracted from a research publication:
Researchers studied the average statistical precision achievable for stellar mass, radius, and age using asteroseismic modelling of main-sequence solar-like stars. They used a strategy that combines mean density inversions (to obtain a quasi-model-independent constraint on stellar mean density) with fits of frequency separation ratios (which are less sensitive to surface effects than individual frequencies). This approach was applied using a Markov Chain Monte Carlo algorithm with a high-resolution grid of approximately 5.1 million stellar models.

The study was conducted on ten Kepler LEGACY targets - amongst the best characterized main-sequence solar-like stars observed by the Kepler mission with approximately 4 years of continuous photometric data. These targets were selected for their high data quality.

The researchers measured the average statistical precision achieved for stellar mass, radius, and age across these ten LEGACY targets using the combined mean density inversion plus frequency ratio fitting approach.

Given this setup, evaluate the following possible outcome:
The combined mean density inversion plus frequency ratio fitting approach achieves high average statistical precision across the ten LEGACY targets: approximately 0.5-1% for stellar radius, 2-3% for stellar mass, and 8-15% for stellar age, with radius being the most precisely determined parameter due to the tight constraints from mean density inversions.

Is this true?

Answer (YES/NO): NO